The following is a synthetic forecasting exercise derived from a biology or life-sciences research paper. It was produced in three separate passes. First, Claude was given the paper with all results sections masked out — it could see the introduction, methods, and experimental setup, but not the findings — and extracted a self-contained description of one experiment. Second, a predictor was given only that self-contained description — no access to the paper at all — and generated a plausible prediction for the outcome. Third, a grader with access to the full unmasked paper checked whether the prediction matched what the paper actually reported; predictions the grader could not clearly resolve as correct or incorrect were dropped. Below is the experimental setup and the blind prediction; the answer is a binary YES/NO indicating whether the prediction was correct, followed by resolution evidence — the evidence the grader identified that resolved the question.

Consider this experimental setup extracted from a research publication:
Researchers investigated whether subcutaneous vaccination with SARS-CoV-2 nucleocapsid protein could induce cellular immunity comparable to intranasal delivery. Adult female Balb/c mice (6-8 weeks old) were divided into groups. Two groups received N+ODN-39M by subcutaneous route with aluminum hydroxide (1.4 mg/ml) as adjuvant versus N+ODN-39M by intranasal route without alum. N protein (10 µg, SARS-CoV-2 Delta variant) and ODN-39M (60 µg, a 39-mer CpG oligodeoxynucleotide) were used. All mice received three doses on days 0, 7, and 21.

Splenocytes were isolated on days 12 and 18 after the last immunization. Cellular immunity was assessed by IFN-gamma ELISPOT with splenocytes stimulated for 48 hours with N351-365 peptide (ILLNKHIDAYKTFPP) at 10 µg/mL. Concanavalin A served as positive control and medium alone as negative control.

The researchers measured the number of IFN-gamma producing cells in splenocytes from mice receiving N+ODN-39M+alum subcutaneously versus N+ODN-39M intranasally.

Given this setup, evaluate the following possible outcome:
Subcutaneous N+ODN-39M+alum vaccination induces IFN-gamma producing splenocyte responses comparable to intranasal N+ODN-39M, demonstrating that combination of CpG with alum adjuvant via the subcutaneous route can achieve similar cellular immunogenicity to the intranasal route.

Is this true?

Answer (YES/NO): NO